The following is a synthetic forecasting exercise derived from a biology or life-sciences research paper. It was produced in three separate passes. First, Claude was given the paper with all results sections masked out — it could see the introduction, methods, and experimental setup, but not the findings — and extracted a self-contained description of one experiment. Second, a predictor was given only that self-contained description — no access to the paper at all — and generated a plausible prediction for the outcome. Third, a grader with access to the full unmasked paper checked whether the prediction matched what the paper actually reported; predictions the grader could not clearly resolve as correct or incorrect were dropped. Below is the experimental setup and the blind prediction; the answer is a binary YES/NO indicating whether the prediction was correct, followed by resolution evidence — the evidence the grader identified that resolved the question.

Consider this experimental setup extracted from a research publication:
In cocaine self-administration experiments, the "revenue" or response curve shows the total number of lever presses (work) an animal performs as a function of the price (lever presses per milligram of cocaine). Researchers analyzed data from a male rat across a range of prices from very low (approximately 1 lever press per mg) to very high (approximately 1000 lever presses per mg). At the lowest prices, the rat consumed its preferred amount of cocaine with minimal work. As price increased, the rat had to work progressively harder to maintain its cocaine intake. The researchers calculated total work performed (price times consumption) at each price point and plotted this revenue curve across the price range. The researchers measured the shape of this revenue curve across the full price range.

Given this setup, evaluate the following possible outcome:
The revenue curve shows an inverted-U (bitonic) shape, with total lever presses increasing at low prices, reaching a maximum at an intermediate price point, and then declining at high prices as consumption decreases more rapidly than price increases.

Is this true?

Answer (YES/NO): YES